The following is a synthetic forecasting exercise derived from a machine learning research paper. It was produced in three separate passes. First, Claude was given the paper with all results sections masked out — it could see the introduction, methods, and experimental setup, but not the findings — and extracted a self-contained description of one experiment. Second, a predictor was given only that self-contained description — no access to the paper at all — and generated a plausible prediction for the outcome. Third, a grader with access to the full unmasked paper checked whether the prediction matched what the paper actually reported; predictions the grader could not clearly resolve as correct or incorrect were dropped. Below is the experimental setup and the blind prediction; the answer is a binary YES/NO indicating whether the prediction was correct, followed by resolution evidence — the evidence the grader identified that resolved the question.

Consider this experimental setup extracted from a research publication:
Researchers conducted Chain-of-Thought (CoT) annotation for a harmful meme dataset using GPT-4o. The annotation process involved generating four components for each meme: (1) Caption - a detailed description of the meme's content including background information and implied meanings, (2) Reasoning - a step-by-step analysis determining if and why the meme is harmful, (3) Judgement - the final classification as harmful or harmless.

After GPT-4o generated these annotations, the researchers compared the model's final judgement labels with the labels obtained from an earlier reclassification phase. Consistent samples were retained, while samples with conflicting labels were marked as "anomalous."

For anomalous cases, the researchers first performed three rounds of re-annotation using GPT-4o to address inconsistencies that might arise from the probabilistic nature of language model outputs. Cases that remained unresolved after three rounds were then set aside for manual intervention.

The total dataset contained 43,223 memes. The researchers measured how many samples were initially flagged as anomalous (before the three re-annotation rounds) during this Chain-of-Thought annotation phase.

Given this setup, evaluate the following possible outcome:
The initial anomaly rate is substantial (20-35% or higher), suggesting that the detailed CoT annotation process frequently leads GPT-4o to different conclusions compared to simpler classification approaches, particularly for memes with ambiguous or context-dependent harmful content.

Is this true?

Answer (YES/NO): NO